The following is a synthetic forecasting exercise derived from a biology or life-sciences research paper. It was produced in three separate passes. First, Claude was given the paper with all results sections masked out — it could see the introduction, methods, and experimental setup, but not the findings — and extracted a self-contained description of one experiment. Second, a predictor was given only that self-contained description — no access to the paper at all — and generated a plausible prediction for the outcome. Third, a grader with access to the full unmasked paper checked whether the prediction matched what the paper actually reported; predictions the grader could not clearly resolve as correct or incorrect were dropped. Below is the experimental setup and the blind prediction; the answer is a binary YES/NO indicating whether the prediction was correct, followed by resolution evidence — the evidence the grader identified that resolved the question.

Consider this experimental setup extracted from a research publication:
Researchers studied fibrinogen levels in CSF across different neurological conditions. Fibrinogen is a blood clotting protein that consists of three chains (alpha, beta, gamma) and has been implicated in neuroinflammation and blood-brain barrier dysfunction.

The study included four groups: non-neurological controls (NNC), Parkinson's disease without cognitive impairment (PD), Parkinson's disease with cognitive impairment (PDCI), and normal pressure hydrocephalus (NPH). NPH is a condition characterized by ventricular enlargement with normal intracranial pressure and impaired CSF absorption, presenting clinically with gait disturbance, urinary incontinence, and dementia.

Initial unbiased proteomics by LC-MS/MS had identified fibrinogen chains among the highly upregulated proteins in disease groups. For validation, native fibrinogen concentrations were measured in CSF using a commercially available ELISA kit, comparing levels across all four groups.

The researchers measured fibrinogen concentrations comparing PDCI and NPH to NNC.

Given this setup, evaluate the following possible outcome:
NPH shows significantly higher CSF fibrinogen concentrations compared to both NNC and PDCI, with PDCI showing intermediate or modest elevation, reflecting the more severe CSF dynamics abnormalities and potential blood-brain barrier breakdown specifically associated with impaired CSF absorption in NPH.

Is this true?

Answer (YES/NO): NO